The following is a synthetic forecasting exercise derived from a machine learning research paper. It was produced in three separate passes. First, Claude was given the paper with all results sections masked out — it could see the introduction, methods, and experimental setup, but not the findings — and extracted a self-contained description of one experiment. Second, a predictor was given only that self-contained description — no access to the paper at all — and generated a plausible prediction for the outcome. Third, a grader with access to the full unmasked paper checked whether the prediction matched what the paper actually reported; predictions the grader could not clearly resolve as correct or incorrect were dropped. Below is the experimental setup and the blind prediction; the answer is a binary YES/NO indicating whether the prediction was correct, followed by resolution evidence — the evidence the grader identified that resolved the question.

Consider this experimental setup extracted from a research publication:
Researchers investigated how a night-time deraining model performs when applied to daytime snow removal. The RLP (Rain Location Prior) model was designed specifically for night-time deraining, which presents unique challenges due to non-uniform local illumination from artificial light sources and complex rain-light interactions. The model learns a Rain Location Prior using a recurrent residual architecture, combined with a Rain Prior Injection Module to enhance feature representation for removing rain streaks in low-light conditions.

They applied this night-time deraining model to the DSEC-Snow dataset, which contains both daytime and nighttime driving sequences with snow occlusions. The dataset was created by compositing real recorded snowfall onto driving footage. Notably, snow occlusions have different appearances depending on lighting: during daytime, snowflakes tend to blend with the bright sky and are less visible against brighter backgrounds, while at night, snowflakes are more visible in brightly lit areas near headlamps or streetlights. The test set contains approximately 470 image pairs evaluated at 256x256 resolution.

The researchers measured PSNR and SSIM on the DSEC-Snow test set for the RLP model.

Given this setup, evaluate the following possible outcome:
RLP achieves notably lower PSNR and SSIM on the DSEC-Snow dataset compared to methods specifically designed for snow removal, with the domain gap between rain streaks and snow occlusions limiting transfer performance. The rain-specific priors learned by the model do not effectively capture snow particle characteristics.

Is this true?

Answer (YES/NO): YES